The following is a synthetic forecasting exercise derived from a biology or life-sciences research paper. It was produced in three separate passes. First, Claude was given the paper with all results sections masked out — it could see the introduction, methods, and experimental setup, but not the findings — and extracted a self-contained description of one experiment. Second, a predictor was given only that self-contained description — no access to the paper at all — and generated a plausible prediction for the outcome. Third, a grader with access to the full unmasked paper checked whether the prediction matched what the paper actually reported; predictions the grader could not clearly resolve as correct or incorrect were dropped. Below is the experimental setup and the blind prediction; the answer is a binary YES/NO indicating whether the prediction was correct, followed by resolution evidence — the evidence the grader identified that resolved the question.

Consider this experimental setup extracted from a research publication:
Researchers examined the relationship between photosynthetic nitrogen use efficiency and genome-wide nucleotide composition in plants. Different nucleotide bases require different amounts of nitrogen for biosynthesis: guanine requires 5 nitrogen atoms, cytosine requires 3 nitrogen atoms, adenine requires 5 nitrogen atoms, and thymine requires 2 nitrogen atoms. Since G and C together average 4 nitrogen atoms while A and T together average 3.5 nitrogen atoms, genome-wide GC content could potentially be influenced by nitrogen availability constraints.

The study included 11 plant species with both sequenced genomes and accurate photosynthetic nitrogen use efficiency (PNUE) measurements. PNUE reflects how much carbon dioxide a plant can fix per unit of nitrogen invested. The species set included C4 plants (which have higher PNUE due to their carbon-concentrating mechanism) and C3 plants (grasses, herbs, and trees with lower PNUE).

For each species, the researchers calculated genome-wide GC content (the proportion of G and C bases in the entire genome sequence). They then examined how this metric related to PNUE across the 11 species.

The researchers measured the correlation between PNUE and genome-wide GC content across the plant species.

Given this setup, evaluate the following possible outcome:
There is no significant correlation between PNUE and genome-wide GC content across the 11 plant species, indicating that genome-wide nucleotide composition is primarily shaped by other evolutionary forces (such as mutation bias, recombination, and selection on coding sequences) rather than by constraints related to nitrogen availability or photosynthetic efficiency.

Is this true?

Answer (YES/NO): NO